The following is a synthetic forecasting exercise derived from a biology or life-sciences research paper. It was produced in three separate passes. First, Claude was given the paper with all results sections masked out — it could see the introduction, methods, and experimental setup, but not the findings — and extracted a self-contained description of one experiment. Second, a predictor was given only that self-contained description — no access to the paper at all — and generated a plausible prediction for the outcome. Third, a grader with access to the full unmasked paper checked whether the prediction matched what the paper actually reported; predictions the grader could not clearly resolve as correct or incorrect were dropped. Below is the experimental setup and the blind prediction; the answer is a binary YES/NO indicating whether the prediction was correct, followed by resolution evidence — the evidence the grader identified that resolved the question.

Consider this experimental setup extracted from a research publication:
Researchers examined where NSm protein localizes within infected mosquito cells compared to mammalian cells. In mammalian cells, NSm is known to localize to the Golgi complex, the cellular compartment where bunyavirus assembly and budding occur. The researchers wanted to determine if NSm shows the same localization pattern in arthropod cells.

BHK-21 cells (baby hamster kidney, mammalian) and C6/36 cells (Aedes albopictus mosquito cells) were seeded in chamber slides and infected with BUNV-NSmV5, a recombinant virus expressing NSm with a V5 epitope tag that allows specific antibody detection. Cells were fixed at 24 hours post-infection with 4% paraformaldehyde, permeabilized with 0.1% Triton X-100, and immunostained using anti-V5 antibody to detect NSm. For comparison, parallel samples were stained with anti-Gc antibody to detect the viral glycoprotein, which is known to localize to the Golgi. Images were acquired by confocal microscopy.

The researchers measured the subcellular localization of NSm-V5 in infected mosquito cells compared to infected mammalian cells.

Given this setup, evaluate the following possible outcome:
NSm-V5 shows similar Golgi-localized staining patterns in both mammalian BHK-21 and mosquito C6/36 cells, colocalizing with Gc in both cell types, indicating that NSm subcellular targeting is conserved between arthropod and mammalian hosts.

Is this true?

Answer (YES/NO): NO